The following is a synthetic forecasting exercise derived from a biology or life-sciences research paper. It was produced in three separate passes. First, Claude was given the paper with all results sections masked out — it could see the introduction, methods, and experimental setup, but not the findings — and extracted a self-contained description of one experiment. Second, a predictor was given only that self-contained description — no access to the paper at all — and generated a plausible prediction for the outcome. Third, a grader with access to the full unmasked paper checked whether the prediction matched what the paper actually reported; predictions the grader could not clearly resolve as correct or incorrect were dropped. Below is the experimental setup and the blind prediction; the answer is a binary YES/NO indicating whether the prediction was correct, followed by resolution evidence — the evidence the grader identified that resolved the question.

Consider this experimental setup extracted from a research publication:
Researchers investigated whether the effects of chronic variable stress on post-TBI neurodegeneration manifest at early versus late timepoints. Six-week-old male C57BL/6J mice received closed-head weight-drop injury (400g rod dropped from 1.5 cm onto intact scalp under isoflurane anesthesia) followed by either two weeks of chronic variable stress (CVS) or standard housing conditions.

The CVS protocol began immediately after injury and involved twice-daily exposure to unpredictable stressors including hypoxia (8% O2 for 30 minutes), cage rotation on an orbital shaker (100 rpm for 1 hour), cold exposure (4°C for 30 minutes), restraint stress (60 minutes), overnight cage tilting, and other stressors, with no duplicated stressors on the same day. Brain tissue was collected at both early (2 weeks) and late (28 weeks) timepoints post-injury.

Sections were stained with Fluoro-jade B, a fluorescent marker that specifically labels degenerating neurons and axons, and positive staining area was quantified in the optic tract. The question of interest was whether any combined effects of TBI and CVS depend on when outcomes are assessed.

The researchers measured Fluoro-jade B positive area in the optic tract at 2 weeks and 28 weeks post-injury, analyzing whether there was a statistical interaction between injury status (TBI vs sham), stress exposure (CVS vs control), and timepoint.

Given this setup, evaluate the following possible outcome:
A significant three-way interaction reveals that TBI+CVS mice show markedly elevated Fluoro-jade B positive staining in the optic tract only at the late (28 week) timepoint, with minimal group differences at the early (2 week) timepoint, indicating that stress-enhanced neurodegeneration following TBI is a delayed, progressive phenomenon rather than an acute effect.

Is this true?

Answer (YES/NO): NO